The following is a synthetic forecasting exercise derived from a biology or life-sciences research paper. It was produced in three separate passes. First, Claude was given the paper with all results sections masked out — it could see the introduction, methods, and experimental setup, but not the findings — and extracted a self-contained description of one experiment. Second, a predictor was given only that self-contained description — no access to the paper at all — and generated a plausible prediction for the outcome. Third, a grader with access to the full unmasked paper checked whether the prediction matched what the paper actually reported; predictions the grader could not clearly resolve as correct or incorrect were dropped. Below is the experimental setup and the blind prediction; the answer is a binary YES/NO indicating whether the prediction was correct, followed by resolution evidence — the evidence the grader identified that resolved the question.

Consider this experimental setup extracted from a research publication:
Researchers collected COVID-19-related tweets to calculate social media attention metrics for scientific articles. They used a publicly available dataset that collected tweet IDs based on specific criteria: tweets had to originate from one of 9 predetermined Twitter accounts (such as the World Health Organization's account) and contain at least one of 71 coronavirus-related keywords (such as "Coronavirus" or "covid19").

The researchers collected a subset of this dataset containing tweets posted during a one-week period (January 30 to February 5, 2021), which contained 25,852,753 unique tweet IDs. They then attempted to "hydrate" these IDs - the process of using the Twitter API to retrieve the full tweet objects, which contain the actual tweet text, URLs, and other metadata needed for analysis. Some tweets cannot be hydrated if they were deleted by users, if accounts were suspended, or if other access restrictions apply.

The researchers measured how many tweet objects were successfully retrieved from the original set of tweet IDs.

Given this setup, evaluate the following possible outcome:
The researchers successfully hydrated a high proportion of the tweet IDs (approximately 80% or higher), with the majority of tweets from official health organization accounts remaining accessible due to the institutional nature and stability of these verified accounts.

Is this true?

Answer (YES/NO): NO